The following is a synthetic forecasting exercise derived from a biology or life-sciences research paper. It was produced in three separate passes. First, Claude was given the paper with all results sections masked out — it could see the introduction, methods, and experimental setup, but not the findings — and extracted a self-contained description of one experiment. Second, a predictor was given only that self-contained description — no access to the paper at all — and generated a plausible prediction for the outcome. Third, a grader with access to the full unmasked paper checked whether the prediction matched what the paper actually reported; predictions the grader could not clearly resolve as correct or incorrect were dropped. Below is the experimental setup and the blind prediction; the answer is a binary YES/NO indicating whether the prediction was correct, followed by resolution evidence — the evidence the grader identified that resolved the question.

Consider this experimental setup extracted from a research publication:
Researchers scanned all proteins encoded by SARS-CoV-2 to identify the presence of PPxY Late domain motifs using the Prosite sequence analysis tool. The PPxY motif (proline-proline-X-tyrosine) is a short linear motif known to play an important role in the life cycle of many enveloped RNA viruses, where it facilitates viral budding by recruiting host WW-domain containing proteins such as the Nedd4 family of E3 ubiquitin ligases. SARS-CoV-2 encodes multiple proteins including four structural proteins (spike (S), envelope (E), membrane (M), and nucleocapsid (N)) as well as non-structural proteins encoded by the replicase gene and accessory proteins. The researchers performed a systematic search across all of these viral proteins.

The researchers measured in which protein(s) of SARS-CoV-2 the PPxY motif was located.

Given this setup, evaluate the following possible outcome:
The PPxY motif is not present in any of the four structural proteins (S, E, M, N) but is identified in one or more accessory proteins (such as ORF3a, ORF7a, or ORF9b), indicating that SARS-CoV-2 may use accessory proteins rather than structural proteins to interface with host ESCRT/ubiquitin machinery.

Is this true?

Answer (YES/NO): NO